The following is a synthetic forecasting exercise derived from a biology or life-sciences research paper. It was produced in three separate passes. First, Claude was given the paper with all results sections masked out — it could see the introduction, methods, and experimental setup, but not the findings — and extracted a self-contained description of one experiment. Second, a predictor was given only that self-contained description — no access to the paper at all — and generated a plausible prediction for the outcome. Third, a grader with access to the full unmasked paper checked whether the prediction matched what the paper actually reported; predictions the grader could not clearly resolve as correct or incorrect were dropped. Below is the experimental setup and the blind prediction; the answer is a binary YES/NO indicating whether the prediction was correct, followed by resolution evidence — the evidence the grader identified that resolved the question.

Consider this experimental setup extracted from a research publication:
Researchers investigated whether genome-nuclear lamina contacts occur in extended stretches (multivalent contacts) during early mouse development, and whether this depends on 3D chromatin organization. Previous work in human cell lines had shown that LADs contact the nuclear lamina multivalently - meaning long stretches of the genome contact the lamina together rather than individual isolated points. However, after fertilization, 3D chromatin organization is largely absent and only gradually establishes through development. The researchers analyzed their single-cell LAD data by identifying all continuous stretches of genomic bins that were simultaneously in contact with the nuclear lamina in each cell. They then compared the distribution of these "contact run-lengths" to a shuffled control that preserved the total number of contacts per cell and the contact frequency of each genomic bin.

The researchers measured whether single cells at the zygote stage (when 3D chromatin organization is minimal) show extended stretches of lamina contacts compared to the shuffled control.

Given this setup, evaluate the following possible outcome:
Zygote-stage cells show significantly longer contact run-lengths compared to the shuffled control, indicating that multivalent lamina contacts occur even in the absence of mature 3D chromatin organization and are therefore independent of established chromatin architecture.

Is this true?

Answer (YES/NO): YES